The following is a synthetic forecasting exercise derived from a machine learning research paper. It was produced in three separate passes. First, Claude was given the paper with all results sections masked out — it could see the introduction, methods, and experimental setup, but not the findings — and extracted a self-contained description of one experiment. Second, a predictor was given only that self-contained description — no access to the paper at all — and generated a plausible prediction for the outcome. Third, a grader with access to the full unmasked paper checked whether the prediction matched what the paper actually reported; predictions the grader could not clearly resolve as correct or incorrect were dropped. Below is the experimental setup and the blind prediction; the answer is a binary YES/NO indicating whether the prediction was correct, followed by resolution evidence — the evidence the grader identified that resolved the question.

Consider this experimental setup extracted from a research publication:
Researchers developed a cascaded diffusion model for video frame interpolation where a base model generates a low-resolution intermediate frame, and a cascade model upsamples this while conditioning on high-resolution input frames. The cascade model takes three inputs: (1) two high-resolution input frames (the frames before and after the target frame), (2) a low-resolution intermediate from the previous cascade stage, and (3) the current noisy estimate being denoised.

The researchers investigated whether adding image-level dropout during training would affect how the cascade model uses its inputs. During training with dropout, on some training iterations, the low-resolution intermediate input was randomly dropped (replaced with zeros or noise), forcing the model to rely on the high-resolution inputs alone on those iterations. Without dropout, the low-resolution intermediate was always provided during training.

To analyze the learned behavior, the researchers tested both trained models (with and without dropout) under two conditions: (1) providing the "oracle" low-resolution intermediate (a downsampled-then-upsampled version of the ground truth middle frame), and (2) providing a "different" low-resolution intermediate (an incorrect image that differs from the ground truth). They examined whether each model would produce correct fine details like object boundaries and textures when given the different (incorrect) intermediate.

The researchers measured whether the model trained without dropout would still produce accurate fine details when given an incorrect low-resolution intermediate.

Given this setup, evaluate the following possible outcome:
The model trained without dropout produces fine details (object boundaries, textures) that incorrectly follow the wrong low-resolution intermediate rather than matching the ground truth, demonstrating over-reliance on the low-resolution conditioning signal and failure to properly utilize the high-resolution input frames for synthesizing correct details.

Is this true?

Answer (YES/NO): YES